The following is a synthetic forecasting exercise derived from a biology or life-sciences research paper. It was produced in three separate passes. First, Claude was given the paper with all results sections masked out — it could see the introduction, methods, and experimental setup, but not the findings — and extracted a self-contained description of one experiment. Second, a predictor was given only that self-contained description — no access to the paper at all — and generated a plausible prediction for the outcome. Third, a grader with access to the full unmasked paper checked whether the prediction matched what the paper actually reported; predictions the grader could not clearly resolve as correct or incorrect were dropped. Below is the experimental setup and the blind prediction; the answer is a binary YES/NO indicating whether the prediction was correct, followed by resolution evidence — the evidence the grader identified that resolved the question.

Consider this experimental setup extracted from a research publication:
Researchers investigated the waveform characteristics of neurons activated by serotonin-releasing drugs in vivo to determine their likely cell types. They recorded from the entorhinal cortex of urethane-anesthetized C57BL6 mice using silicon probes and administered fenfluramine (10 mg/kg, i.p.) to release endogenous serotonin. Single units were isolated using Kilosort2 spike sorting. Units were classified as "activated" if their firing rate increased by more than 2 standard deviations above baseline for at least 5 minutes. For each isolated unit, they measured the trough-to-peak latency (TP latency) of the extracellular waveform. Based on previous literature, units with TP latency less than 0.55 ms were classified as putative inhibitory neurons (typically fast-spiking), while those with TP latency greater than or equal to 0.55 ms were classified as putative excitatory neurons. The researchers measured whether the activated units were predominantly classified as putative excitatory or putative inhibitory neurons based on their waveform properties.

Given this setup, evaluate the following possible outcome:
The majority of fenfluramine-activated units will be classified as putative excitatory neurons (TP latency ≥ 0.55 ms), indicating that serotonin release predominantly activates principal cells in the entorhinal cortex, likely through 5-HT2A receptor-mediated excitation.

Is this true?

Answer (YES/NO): NO